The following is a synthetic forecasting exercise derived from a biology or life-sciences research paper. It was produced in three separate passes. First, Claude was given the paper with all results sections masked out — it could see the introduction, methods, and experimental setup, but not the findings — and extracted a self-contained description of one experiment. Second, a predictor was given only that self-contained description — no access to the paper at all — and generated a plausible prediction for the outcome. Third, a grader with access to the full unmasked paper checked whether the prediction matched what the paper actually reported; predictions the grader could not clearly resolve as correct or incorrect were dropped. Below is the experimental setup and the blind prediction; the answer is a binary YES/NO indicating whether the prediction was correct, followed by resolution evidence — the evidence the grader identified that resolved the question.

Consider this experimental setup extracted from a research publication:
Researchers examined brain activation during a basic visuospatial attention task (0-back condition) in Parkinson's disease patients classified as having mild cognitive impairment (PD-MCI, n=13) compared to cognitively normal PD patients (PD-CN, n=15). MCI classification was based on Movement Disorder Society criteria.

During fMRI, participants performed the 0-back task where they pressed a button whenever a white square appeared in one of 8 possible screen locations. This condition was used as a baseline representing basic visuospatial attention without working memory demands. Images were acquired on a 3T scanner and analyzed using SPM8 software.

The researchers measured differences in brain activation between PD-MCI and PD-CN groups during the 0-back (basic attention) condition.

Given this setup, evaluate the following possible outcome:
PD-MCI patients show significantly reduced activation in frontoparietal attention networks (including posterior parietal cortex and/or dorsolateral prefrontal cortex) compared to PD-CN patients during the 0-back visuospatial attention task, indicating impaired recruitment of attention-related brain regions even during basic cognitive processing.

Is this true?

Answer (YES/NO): NO